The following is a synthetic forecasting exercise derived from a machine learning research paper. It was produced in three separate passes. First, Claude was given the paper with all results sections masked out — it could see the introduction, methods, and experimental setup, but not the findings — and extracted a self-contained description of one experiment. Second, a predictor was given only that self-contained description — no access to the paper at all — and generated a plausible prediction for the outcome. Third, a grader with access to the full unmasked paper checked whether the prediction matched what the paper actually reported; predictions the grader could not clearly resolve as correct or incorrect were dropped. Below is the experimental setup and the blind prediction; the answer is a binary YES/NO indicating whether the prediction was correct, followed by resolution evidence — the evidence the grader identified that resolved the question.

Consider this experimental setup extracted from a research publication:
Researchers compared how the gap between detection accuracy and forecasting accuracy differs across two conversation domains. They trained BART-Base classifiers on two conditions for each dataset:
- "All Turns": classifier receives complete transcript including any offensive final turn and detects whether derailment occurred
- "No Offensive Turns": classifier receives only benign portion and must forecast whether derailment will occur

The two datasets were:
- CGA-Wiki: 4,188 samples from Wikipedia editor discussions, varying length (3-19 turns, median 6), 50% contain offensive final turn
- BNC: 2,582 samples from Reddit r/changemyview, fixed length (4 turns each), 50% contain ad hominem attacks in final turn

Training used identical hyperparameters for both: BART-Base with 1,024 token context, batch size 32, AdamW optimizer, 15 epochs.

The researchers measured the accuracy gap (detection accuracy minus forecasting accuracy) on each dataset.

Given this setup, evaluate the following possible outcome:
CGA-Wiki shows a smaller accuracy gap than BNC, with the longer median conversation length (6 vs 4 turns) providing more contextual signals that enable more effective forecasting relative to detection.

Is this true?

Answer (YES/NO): NO